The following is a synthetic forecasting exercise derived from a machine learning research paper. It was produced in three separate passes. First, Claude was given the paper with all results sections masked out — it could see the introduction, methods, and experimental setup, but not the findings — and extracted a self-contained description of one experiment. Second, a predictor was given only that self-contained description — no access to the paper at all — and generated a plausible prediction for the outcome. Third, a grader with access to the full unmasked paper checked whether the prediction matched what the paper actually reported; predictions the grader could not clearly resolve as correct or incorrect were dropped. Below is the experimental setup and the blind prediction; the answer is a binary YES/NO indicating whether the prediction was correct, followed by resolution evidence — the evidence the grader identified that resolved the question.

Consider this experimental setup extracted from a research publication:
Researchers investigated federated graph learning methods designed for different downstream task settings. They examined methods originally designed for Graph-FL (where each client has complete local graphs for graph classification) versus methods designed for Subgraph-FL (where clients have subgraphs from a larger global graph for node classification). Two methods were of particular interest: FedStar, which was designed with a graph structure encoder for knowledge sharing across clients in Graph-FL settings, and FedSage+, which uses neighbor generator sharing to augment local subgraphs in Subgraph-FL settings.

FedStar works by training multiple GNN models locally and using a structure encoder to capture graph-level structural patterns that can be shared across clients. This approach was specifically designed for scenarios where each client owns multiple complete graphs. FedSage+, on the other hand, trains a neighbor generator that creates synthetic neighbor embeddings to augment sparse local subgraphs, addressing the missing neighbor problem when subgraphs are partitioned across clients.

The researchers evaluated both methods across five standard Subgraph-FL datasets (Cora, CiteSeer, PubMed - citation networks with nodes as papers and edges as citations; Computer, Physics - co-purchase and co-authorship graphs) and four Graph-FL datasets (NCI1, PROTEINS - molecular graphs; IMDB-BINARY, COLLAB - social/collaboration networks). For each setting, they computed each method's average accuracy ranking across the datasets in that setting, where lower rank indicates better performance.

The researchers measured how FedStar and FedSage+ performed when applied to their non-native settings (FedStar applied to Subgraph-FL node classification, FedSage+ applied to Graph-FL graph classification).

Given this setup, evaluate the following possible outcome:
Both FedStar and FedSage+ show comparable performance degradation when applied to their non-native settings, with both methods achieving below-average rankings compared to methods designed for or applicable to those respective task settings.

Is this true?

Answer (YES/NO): NO